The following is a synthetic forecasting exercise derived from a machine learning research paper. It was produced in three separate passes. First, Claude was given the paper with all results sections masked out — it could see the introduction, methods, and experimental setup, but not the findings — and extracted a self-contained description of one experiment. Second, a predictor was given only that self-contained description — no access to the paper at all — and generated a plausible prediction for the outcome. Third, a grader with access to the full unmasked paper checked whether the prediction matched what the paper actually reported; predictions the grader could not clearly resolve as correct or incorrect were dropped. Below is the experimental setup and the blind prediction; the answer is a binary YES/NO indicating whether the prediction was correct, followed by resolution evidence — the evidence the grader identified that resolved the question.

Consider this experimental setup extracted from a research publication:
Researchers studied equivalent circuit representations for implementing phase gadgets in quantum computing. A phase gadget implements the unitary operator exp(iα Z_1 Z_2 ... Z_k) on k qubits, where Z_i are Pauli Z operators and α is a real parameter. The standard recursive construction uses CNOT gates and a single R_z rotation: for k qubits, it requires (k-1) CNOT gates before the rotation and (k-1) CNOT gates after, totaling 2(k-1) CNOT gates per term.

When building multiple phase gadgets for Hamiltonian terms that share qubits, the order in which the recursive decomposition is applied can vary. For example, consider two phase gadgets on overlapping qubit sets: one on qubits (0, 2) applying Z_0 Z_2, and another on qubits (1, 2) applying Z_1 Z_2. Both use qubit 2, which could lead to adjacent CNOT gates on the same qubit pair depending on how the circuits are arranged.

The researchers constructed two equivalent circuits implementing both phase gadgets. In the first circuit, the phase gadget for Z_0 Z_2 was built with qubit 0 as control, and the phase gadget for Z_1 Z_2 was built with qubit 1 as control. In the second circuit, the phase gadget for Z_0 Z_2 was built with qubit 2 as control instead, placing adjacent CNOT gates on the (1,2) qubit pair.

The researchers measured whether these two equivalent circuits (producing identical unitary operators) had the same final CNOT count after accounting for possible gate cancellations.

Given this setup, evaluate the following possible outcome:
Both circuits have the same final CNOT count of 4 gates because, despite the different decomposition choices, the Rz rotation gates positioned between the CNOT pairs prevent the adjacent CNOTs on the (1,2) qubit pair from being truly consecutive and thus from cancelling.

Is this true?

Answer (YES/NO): NO